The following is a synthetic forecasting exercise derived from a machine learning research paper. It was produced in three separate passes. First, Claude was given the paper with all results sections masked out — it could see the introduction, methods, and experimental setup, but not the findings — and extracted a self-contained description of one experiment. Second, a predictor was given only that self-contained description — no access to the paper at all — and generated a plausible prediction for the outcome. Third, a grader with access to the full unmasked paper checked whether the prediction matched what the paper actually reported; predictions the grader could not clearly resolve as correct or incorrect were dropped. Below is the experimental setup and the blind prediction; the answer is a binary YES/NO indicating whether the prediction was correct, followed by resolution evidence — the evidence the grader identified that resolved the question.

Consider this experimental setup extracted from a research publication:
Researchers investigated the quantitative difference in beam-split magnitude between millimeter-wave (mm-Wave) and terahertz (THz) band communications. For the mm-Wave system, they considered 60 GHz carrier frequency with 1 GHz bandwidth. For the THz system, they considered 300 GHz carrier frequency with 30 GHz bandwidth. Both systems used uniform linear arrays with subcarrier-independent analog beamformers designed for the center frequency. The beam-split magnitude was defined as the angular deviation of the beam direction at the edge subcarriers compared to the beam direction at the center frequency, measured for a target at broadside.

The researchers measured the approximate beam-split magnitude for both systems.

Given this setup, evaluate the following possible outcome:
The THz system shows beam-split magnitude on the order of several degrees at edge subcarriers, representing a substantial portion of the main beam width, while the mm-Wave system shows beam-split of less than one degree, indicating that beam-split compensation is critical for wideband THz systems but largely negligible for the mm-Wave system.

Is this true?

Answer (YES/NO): YES